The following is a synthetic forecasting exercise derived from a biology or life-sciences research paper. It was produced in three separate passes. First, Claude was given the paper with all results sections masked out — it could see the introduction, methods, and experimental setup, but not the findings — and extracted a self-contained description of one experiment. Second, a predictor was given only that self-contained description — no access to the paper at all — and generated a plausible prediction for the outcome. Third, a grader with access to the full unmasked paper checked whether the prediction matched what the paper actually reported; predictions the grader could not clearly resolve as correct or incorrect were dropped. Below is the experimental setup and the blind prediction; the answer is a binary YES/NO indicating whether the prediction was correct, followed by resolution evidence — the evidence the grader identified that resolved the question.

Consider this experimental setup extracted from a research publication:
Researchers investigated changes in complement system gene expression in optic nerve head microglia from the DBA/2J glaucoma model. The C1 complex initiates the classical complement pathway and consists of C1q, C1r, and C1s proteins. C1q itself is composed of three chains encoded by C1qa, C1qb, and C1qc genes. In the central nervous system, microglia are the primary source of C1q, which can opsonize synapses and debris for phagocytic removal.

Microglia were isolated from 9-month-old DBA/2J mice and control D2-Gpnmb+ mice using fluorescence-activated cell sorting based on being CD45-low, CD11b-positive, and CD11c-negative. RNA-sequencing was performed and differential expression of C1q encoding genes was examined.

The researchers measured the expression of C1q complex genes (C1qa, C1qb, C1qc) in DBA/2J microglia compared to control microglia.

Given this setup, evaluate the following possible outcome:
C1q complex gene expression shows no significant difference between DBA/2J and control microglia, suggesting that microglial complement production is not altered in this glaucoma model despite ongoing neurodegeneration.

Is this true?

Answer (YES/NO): NO